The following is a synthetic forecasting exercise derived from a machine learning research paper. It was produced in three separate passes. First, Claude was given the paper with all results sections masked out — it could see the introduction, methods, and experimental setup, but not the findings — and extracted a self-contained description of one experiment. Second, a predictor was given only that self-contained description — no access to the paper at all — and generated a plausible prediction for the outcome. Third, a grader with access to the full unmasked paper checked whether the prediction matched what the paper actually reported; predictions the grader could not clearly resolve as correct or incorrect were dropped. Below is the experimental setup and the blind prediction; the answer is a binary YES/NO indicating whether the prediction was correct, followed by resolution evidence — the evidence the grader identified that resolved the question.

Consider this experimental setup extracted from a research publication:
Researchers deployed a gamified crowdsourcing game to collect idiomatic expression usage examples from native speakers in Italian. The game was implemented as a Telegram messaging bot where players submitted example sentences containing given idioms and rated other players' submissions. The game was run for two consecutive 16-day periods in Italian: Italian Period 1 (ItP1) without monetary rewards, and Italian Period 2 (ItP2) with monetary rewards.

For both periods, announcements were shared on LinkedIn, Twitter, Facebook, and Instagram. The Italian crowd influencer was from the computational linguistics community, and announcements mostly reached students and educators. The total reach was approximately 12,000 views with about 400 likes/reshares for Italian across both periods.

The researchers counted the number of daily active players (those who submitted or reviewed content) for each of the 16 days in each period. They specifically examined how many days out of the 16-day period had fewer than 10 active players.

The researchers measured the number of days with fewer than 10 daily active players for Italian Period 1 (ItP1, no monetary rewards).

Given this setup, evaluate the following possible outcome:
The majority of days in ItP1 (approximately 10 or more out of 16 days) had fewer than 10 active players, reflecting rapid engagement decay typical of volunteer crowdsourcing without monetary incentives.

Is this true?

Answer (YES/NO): NO